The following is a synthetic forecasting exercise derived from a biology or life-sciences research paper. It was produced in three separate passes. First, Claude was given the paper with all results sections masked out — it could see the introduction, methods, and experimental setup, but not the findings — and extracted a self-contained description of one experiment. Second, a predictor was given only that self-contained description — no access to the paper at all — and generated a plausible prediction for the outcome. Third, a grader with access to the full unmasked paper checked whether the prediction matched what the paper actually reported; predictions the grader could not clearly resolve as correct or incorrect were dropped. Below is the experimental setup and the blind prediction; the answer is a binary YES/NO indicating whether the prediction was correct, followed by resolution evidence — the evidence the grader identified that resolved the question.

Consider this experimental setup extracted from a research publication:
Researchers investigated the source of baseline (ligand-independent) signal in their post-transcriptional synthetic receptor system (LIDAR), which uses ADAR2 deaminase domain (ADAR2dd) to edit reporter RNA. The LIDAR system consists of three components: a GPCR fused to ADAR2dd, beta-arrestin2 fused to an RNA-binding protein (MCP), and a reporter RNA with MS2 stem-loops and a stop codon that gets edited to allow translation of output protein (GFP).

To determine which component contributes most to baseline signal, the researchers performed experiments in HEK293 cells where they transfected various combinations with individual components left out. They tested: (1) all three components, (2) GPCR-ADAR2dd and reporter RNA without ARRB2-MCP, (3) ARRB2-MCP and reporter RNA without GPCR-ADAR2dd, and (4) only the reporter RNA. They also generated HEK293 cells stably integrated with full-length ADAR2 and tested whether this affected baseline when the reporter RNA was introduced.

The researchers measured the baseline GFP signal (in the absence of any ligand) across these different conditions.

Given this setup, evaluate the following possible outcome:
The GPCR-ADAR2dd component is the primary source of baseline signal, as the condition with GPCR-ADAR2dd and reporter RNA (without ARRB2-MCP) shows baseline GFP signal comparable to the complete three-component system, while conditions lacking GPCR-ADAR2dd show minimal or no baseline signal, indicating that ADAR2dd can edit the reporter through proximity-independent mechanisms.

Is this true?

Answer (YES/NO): YES